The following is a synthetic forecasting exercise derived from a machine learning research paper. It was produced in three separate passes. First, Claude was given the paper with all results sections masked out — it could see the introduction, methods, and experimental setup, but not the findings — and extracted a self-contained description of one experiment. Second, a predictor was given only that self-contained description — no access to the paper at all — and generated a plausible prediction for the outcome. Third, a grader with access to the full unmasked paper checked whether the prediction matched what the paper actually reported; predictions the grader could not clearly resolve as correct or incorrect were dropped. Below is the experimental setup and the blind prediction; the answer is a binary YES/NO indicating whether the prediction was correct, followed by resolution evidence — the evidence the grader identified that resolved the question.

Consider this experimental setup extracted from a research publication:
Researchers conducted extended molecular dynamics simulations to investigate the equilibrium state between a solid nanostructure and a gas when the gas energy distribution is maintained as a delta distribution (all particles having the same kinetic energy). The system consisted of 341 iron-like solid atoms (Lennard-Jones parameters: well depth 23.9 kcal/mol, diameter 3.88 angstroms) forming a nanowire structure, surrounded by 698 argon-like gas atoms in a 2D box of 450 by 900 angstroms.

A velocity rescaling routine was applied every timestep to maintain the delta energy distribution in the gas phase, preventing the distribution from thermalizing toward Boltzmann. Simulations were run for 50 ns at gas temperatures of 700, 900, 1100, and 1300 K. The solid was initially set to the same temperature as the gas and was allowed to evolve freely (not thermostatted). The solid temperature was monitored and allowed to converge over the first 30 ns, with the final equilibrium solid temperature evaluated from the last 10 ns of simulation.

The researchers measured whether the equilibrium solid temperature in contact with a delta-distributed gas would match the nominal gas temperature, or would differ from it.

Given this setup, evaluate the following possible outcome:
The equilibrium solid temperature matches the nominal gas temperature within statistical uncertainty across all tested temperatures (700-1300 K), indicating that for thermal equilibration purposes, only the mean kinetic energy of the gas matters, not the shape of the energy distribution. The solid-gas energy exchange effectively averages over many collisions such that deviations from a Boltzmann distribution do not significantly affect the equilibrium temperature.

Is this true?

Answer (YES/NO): NO